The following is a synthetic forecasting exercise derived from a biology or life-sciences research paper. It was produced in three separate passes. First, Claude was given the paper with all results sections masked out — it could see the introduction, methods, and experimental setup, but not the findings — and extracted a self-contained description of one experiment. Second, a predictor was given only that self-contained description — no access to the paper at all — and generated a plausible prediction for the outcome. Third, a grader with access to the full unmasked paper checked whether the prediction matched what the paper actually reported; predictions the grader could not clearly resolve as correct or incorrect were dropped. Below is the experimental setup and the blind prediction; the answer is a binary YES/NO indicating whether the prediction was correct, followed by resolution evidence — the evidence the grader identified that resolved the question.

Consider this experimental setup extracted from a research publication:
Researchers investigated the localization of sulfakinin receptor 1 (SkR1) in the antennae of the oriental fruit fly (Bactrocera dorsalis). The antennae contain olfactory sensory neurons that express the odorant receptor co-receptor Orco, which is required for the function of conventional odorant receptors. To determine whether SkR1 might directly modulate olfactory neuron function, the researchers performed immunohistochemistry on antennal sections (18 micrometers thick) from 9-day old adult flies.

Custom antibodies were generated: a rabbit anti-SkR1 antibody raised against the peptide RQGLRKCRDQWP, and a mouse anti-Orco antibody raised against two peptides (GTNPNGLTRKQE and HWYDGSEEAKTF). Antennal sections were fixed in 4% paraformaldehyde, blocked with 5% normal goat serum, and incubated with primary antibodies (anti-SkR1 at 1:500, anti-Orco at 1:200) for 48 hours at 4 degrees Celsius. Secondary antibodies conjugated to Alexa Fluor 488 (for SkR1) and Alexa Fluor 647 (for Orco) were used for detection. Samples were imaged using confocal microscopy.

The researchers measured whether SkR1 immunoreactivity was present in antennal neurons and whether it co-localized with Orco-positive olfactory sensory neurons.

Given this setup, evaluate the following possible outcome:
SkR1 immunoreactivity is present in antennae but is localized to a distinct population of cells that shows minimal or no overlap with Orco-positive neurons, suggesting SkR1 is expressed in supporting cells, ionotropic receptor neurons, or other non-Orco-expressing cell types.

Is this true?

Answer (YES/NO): NO